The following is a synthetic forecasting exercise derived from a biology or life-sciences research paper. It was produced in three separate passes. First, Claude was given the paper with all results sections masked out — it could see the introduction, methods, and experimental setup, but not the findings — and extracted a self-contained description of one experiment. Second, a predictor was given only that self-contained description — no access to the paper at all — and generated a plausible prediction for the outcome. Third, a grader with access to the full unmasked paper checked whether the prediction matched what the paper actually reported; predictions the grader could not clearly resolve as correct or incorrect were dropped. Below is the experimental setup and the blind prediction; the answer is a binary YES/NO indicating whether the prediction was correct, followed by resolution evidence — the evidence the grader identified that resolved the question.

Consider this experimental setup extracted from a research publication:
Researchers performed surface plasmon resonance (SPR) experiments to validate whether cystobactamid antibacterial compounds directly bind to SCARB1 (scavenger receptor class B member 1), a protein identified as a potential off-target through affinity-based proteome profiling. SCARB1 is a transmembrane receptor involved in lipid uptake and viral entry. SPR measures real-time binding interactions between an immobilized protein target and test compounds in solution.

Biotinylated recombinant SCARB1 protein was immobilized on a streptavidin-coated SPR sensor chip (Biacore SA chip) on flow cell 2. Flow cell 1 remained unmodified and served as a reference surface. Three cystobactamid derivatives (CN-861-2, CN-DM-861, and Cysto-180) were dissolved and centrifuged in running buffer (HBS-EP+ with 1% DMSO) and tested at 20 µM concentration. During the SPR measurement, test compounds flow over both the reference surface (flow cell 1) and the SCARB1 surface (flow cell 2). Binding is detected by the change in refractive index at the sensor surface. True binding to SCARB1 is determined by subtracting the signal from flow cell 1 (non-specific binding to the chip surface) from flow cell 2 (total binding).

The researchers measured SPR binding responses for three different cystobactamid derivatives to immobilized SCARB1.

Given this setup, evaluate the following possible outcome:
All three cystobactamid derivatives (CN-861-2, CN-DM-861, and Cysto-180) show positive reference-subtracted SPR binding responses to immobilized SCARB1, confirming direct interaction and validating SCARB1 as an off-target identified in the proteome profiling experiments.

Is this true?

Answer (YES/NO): YES